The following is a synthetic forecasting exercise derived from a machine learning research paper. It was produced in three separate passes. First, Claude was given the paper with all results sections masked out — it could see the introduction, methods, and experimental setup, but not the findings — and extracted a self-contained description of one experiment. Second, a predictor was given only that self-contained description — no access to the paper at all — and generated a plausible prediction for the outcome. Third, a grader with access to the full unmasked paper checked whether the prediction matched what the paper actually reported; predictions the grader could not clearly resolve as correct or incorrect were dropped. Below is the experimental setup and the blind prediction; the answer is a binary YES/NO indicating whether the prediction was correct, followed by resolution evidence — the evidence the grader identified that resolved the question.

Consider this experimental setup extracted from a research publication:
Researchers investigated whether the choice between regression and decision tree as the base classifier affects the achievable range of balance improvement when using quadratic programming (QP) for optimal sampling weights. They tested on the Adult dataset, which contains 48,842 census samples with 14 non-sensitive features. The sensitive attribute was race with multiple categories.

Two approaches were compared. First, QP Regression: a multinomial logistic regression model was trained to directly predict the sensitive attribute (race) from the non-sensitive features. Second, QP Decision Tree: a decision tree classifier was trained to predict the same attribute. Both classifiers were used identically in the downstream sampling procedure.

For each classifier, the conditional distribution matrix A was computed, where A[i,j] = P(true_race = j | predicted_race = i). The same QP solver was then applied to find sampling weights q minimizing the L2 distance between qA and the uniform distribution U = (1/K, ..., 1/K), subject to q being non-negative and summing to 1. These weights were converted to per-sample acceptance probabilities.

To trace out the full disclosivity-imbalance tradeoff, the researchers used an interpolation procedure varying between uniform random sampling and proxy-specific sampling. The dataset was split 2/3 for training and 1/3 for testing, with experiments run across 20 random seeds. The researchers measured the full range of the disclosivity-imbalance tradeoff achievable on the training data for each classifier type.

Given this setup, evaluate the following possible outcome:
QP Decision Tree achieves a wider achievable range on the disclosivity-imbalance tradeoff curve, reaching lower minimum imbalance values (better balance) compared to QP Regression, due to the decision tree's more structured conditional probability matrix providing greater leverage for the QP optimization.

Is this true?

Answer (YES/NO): YES